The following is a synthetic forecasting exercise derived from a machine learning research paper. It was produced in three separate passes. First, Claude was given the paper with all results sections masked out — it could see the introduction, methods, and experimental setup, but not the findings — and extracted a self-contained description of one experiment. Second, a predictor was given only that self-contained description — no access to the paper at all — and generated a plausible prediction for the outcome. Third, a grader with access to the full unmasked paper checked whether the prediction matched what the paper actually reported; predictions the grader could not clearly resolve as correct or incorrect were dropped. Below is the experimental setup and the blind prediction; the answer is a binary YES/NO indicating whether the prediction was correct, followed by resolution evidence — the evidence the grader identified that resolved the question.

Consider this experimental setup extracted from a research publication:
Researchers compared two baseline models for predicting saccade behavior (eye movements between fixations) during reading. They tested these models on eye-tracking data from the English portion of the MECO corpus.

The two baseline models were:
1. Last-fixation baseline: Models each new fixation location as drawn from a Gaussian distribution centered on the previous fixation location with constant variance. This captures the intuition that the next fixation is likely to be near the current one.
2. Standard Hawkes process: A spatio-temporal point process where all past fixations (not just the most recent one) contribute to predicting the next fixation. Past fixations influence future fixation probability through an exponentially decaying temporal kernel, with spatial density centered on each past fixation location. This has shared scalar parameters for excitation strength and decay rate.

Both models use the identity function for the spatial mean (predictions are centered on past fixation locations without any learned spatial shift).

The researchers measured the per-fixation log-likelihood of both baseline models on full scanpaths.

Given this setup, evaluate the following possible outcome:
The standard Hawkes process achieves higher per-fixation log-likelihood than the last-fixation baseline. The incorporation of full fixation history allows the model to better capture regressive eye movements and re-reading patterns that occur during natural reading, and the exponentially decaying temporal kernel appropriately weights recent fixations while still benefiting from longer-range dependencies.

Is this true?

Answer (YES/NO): NO